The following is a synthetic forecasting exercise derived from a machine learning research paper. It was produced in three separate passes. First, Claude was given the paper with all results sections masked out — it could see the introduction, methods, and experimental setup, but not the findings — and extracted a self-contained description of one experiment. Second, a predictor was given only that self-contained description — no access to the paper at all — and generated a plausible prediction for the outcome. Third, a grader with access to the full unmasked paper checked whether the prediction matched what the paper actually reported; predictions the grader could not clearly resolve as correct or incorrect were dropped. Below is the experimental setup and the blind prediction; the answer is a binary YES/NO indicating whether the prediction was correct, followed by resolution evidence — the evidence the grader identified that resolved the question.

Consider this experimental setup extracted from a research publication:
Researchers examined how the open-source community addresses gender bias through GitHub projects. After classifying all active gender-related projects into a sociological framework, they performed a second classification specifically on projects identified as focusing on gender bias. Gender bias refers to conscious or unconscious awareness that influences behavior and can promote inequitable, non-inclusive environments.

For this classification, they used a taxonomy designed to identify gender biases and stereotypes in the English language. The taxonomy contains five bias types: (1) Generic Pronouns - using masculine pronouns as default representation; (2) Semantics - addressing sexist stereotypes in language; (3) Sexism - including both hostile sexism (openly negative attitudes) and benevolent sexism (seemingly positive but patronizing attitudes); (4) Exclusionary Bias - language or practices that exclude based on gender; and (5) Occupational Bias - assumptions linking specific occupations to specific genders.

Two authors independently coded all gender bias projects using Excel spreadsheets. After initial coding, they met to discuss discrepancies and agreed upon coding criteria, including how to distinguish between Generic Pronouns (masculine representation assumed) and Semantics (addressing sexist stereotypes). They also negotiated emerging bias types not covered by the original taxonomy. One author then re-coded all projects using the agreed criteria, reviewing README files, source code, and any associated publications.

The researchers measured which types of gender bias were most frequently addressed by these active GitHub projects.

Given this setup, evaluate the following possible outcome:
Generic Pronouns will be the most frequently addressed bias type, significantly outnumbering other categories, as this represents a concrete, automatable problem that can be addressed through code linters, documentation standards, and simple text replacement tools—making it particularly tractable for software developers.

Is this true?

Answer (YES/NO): NO